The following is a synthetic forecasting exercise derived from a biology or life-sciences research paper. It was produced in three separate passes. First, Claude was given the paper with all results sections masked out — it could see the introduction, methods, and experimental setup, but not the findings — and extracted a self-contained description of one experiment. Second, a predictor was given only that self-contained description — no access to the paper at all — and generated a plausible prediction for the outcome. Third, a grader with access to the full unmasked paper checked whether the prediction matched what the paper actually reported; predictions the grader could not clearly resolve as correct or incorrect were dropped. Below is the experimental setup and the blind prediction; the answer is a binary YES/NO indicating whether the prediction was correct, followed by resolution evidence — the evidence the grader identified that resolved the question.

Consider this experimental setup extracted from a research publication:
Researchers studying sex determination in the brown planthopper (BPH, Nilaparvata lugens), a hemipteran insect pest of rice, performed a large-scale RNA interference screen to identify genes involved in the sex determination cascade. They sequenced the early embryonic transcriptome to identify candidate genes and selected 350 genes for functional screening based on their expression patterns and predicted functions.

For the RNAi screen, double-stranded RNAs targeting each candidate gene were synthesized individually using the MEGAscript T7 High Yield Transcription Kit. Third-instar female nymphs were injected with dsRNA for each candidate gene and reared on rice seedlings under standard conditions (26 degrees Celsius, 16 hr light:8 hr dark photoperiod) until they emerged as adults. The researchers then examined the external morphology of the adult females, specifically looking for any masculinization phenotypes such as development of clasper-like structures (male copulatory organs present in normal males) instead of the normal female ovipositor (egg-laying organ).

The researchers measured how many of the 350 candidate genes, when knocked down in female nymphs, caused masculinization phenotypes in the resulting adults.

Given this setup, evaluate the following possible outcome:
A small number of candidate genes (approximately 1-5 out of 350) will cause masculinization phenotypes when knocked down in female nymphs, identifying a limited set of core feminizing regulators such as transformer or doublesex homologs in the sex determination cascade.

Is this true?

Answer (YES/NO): YES